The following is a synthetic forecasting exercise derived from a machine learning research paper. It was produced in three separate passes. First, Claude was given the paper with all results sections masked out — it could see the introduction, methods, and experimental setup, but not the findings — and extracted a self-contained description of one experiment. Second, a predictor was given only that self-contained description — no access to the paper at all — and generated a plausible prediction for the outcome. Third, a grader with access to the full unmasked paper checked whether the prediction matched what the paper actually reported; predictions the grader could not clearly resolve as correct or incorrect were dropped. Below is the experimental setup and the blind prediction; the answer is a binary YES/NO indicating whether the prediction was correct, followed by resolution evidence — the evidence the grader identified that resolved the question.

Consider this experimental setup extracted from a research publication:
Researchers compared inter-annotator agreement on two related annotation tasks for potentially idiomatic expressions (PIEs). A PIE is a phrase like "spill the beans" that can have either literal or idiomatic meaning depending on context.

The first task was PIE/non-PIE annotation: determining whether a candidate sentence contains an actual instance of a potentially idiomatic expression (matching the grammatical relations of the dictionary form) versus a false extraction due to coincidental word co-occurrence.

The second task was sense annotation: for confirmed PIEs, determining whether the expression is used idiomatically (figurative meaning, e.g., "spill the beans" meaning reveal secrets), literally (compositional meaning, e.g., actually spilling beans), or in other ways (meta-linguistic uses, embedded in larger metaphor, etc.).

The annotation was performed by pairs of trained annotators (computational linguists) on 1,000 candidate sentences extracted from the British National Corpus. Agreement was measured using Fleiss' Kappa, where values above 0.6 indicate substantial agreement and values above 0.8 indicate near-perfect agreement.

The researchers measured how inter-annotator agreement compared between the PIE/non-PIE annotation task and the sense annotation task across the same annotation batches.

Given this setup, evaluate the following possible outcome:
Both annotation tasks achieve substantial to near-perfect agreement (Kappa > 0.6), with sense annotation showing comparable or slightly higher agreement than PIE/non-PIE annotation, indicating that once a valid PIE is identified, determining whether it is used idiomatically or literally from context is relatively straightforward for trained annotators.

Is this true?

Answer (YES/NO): NO